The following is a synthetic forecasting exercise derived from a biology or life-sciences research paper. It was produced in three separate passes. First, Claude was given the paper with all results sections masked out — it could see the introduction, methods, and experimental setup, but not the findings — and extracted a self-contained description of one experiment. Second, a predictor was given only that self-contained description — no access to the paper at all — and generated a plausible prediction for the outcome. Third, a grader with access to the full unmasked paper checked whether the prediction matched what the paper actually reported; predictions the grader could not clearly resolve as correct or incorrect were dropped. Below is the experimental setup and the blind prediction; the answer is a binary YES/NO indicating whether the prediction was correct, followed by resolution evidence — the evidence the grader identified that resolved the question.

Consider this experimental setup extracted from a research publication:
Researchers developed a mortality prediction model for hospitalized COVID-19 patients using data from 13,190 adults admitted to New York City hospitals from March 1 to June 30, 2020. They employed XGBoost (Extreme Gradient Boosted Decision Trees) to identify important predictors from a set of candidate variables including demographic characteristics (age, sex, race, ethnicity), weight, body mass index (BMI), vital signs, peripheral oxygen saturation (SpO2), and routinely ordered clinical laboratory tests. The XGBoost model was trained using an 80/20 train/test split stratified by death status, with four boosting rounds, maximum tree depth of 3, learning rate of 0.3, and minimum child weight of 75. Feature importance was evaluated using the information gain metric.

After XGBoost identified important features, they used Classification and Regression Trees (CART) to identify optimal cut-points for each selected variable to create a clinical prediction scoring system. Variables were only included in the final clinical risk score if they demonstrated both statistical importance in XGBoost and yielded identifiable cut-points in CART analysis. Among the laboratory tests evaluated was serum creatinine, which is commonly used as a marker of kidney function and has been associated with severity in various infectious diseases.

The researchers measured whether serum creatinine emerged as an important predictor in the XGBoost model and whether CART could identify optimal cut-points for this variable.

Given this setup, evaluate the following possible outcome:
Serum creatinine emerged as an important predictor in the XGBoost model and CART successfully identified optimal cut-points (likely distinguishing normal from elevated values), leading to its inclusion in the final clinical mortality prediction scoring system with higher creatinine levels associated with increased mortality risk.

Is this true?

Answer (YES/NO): NO